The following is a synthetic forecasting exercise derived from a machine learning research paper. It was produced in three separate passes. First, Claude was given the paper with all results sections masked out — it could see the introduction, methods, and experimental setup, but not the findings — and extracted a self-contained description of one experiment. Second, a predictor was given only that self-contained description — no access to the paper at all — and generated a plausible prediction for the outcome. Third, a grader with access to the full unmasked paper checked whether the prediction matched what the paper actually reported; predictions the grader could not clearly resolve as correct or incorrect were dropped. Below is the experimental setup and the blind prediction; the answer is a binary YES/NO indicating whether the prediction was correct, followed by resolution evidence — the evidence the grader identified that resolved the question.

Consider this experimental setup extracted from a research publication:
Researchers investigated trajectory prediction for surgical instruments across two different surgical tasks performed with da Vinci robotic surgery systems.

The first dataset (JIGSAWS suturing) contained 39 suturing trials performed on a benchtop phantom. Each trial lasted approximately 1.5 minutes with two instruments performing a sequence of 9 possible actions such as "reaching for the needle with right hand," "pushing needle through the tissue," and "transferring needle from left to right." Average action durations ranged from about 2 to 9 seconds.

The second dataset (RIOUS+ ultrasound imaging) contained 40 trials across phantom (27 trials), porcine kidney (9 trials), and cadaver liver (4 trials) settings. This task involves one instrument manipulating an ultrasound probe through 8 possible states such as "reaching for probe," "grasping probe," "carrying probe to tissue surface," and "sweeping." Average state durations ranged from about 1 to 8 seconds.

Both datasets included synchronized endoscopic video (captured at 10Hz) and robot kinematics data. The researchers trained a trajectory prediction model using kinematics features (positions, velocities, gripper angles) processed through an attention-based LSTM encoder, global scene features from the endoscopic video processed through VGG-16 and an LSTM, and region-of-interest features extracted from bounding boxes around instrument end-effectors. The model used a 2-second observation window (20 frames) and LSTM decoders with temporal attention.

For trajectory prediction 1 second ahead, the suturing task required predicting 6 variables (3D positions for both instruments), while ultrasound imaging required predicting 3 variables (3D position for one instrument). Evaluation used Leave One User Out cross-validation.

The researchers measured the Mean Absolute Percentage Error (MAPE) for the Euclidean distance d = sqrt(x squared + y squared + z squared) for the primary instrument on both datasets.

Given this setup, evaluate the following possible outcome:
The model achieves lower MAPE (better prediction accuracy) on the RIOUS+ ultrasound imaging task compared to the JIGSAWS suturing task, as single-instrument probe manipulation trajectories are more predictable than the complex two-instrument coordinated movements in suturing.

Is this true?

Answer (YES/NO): YES